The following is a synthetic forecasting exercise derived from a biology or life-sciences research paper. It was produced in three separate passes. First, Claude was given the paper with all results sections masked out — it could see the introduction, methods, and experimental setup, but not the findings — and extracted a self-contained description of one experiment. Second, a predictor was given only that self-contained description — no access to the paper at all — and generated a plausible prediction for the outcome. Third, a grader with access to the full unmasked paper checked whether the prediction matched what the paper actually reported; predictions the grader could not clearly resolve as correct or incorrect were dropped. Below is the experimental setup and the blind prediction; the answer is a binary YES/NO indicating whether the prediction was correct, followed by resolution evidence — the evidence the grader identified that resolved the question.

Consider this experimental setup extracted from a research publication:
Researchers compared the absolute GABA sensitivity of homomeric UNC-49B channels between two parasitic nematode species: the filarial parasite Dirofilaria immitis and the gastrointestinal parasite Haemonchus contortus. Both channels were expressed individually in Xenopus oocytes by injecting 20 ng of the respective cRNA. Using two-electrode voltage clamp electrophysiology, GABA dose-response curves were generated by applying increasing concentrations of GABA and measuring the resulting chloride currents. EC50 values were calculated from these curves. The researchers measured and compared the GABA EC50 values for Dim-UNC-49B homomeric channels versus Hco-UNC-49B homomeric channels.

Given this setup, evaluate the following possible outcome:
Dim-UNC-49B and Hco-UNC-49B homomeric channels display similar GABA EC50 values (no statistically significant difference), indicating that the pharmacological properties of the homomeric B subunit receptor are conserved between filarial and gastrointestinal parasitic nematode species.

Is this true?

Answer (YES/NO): NO